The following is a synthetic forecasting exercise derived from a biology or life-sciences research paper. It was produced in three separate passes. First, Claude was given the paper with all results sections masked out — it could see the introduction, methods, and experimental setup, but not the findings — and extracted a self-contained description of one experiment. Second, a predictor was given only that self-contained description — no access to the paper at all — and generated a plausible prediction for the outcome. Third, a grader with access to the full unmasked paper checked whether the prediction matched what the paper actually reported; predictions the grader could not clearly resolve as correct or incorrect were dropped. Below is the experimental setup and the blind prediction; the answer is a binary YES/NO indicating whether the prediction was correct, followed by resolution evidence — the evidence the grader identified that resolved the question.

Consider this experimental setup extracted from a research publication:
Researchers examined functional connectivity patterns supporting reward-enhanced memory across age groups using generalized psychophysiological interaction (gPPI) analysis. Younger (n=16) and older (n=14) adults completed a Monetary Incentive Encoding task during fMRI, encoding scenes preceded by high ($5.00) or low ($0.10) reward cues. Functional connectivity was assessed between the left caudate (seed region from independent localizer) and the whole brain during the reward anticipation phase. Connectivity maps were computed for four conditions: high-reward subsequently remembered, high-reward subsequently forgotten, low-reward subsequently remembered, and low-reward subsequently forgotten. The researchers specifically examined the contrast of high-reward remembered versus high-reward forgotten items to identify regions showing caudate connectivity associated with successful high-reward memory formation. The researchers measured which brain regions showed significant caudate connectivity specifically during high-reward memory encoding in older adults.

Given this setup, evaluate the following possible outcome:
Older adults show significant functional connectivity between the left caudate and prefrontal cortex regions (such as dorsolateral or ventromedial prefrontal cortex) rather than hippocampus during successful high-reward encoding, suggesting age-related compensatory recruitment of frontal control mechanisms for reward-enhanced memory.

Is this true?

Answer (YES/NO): YES